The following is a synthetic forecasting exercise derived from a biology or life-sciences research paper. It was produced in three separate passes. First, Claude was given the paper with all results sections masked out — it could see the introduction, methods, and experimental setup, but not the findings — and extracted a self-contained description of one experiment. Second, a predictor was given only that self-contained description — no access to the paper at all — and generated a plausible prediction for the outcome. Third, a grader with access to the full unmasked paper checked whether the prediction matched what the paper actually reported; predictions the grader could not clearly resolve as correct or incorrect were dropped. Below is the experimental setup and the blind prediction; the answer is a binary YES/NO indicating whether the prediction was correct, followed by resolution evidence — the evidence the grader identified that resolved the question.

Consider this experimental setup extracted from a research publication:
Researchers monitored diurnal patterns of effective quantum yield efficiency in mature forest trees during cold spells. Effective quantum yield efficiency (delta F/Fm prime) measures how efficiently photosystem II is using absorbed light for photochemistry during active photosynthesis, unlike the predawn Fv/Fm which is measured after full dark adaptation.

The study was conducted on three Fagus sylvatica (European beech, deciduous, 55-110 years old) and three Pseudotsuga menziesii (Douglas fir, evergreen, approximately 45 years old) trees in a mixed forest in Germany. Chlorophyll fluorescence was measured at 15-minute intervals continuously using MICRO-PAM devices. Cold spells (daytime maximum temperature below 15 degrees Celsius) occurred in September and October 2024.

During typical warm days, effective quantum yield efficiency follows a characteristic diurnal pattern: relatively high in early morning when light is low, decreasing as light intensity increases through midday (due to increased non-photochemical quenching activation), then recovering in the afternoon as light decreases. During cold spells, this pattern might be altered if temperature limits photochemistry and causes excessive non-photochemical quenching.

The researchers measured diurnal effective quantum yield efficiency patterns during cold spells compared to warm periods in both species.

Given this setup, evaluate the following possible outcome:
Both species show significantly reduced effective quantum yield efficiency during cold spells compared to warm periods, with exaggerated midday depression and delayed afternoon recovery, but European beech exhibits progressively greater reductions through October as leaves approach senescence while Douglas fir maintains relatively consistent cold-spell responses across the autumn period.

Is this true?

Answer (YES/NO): NO